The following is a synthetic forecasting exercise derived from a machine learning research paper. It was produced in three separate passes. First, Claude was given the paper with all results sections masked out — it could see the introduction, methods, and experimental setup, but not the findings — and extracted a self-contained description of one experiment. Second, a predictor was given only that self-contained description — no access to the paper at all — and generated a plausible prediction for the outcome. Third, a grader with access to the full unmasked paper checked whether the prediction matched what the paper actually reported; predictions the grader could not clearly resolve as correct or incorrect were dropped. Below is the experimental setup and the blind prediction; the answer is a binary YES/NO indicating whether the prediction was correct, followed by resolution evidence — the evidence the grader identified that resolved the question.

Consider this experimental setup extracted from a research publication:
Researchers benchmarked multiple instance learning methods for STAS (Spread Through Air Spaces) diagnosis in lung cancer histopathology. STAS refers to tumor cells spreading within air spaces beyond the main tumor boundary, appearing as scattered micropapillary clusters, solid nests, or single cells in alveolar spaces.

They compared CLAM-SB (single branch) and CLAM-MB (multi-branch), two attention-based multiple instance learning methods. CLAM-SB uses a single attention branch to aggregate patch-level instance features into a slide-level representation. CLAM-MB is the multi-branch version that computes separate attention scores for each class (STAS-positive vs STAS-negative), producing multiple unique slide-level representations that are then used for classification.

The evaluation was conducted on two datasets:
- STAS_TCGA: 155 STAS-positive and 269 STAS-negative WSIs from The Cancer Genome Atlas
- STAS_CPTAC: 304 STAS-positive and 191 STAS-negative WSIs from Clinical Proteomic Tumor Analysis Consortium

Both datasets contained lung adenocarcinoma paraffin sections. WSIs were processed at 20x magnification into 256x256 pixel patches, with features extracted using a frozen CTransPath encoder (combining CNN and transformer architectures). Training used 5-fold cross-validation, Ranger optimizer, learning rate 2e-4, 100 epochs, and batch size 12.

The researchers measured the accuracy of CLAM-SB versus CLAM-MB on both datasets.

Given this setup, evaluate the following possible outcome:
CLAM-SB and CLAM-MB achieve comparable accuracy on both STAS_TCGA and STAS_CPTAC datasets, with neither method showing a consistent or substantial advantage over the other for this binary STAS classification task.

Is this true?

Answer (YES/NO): YES